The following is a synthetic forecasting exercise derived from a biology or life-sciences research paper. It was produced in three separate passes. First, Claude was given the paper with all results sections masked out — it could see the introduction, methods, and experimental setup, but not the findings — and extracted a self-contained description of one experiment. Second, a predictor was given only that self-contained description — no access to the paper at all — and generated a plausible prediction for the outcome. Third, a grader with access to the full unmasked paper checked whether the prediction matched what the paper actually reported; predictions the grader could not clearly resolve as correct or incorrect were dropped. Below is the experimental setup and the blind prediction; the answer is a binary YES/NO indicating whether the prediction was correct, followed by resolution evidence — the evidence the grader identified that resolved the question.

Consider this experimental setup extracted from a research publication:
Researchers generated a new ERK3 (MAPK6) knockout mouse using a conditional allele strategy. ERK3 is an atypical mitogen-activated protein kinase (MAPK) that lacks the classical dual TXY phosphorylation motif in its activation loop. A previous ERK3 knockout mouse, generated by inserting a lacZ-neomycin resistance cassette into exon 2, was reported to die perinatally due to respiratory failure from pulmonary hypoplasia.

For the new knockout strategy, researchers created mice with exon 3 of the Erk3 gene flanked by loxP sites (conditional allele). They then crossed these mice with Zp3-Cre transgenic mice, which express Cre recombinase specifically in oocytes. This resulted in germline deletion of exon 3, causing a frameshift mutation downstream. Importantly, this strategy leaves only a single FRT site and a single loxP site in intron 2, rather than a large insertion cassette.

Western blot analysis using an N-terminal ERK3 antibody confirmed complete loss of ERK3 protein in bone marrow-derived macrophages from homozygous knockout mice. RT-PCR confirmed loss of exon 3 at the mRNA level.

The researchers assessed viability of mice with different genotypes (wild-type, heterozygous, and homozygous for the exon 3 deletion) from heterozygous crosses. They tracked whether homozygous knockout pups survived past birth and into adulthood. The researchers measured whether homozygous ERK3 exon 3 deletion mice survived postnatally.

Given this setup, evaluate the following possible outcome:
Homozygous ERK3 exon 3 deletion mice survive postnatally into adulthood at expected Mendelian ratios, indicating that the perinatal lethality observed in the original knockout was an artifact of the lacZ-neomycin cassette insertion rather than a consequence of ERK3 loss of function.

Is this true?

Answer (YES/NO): YES